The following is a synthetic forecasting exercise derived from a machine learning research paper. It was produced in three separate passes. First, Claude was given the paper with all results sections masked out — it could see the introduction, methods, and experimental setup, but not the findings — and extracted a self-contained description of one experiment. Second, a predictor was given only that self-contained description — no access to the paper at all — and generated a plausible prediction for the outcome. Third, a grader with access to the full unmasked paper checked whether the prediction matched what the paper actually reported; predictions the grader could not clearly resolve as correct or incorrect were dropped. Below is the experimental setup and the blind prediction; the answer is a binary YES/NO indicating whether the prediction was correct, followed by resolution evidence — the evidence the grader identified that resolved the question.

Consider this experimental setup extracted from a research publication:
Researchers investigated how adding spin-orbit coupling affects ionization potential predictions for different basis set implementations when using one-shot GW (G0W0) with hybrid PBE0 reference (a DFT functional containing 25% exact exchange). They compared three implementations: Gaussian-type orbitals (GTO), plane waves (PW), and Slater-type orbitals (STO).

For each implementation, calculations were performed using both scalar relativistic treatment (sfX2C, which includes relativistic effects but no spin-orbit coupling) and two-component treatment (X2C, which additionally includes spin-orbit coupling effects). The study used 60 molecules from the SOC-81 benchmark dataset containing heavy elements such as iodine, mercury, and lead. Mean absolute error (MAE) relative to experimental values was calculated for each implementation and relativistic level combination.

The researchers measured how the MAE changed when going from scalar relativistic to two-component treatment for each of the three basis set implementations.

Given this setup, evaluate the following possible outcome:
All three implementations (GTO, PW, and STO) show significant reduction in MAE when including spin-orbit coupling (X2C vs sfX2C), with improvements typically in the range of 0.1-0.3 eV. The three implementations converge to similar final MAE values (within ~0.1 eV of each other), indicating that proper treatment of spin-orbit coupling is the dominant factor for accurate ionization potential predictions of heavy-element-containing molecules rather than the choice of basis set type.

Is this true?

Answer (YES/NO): NO